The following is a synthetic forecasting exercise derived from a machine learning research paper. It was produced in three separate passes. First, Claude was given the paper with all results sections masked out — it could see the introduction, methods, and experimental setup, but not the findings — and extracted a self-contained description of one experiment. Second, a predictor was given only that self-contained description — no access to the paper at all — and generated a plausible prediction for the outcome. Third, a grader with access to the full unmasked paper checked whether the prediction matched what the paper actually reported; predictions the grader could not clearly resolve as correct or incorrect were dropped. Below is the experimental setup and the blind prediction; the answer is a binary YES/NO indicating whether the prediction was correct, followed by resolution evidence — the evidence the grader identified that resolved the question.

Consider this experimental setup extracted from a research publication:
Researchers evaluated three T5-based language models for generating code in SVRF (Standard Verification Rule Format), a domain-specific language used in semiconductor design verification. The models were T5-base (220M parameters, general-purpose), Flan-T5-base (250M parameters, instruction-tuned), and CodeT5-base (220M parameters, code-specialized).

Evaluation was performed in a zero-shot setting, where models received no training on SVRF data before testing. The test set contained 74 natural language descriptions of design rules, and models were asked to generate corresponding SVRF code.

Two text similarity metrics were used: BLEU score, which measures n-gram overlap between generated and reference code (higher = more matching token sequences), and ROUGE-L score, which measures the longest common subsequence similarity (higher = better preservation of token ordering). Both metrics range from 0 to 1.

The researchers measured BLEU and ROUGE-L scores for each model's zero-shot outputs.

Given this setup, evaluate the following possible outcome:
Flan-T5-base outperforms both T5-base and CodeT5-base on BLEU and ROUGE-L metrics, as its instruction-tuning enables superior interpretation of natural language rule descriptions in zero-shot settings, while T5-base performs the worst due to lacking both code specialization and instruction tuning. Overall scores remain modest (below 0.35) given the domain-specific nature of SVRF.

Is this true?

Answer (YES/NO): NO